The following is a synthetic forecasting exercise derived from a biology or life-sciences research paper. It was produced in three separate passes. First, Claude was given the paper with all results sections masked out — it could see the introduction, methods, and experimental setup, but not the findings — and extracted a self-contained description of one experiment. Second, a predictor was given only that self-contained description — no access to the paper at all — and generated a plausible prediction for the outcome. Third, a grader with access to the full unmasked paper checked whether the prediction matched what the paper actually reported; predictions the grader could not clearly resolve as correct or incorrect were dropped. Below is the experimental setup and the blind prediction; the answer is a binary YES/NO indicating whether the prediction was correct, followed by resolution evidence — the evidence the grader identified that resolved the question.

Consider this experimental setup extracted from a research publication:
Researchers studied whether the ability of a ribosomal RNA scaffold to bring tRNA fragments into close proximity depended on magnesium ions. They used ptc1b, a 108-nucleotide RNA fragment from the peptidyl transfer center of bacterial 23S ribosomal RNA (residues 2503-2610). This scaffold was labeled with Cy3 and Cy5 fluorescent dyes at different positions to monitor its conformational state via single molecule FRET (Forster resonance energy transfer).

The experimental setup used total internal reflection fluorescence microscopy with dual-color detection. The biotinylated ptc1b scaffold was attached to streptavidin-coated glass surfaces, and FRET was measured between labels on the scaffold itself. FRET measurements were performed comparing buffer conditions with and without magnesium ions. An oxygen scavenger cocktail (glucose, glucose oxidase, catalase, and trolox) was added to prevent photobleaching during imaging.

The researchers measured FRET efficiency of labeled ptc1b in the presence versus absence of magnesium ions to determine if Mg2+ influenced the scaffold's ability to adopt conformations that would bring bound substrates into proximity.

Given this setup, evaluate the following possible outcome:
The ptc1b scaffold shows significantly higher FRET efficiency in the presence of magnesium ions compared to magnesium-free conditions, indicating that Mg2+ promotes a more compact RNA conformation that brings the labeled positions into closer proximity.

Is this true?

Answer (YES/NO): NO